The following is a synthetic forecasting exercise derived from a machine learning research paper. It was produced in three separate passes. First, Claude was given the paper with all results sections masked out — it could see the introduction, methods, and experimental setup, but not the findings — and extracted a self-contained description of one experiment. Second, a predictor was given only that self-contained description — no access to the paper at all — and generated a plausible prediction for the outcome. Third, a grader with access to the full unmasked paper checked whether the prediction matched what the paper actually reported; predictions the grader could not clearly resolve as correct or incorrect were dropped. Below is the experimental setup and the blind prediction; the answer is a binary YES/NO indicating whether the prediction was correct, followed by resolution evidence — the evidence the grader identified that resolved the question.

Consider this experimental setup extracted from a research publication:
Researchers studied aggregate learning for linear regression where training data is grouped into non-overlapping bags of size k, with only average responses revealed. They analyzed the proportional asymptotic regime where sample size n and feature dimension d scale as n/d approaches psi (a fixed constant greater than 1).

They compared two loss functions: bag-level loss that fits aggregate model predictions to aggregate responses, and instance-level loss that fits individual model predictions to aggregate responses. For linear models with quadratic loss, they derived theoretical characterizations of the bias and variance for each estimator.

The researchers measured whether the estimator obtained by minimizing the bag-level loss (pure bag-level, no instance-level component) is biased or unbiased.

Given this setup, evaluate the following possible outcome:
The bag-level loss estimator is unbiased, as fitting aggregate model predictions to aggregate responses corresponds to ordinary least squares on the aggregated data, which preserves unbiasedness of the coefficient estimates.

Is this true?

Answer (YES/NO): YES